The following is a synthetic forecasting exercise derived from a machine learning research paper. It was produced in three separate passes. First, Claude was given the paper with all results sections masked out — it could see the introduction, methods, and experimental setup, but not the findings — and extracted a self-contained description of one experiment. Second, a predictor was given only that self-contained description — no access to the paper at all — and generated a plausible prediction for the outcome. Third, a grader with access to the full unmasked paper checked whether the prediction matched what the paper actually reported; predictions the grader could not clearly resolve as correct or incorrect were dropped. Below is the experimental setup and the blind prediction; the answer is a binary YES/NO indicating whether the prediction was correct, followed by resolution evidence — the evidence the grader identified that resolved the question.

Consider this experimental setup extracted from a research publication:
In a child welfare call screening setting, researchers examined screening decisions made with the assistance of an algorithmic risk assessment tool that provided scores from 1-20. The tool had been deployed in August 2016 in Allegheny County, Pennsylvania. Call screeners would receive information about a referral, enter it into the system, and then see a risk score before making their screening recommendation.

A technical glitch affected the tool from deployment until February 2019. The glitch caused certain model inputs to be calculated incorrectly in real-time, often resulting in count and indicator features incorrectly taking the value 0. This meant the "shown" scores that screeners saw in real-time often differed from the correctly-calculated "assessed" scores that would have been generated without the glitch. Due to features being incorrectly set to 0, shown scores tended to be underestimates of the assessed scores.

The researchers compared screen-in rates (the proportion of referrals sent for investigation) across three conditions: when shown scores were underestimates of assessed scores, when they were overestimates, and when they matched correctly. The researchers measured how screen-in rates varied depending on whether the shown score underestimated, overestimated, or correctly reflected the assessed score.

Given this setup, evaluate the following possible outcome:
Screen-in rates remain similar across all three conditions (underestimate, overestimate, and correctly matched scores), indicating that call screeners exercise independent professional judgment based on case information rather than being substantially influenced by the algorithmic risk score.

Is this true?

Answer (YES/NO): NO